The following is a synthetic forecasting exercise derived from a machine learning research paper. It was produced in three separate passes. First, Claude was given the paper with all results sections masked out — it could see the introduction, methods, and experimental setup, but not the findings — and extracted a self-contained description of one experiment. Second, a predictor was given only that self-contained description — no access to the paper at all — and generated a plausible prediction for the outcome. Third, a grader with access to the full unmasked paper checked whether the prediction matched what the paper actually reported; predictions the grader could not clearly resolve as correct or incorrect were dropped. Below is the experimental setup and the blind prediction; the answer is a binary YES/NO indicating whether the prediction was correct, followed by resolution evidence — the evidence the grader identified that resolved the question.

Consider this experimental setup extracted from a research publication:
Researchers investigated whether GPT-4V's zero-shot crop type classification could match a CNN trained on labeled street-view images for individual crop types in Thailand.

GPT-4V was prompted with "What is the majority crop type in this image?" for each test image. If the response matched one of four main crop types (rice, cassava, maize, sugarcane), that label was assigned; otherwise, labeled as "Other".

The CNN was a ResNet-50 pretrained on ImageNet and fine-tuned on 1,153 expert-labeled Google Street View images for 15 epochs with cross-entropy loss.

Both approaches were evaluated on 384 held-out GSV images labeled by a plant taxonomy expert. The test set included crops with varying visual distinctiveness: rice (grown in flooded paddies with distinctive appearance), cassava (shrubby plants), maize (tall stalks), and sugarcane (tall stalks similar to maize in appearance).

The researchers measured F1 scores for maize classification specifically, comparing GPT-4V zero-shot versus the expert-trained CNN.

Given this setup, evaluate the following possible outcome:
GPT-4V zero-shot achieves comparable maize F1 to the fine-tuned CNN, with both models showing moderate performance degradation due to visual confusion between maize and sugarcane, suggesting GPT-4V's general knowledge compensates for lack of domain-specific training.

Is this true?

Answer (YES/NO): NO